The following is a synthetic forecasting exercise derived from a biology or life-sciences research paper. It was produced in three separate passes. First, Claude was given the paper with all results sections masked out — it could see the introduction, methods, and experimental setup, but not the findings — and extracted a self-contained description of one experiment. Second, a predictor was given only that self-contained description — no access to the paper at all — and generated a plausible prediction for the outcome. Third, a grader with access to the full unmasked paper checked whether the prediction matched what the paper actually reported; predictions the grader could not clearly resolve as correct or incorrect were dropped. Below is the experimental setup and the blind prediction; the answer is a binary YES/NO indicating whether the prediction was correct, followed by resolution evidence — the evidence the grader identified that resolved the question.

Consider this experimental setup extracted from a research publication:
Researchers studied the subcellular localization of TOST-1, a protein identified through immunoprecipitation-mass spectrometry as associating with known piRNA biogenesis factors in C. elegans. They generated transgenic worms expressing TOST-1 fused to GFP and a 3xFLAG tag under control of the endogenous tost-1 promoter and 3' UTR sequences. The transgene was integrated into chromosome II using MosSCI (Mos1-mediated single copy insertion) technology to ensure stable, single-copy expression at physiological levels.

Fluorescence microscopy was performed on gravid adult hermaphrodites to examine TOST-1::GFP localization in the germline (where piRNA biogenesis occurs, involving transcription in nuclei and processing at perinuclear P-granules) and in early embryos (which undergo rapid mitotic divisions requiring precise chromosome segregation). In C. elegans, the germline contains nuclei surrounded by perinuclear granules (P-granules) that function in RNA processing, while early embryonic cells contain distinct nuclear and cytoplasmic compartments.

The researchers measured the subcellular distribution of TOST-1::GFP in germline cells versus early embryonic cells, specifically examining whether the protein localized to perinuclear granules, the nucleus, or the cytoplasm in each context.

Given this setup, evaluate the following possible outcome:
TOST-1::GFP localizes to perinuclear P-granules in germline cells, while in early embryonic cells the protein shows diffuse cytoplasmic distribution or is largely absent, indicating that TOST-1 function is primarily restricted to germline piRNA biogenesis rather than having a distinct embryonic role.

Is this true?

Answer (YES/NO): NO